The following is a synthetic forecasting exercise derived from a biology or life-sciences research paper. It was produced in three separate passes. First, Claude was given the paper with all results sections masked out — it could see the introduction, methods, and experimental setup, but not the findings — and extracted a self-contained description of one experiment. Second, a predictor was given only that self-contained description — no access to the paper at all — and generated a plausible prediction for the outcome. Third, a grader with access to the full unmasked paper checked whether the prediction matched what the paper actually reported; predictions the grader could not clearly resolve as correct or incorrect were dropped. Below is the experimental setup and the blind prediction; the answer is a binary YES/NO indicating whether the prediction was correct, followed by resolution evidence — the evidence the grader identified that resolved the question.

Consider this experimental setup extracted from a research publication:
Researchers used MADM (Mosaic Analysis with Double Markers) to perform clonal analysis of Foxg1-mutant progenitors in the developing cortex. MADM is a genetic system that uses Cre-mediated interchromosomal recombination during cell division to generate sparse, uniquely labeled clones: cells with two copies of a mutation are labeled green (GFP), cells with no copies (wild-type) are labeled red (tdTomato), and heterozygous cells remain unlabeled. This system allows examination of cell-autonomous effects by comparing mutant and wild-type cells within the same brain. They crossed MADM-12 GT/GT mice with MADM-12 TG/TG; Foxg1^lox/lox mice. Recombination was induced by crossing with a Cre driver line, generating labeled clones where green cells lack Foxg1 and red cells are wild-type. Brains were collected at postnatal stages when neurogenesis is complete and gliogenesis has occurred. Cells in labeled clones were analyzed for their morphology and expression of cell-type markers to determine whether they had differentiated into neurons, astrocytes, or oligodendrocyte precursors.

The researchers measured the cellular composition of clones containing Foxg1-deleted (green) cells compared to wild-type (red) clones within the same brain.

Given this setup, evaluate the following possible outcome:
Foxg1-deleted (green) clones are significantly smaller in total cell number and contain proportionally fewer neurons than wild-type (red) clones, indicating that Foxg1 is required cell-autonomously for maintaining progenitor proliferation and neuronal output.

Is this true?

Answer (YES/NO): NO